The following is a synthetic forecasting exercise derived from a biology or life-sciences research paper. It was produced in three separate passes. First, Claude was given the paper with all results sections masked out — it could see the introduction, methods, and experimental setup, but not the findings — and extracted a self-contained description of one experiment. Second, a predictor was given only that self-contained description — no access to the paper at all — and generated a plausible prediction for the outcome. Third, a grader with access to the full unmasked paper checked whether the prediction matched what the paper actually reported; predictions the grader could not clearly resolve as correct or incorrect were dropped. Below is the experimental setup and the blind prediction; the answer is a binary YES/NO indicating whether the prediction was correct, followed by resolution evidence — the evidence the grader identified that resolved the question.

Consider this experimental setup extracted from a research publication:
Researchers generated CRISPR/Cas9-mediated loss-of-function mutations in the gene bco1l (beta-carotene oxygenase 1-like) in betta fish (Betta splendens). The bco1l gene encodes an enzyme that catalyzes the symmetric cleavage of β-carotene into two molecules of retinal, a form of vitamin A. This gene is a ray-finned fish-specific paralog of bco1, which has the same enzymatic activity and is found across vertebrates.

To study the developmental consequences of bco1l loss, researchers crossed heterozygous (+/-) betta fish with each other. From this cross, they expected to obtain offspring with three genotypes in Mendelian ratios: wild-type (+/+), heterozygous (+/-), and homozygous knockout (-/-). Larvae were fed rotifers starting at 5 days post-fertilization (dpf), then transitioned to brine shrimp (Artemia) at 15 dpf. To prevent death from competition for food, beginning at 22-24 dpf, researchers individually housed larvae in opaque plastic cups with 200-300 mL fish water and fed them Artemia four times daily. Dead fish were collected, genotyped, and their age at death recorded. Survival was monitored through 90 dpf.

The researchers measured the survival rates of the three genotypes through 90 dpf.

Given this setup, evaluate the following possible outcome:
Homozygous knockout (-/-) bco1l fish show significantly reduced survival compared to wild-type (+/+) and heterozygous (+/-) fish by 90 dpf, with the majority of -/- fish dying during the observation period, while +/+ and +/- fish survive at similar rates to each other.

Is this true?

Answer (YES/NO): YES